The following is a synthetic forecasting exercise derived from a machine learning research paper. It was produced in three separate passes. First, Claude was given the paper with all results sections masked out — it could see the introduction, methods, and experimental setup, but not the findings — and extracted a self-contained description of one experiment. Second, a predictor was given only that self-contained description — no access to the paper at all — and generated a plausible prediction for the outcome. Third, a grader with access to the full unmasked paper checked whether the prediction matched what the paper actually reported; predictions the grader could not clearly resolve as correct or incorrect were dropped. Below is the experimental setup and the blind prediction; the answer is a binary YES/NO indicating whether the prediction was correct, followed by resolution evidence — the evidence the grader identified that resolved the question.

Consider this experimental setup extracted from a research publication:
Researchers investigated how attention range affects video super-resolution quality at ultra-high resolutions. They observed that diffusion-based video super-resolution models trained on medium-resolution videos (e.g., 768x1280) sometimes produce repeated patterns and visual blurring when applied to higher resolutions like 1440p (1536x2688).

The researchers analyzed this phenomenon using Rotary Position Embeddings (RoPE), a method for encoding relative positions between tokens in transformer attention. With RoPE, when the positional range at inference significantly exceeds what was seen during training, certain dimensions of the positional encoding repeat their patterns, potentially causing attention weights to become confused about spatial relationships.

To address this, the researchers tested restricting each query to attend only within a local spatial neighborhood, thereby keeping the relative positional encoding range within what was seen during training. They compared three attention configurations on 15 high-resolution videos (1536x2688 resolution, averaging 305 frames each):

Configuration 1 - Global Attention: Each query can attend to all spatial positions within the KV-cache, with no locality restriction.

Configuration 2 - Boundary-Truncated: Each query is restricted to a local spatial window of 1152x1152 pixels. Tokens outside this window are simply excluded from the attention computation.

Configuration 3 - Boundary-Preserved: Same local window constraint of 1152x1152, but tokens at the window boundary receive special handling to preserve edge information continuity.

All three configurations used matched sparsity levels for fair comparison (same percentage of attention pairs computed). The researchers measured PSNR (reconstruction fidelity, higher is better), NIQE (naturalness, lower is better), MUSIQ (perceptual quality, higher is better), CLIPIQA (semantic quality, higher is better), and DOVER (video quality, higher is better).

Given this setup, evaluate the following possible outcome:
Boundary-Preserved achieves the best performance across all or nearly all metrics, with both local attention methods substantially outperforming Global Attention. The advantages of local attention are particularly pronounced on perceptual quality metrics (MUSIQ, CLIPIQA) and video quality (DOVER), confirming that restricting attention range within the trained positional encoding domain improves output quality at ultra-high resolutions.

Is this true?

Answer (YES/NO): NO